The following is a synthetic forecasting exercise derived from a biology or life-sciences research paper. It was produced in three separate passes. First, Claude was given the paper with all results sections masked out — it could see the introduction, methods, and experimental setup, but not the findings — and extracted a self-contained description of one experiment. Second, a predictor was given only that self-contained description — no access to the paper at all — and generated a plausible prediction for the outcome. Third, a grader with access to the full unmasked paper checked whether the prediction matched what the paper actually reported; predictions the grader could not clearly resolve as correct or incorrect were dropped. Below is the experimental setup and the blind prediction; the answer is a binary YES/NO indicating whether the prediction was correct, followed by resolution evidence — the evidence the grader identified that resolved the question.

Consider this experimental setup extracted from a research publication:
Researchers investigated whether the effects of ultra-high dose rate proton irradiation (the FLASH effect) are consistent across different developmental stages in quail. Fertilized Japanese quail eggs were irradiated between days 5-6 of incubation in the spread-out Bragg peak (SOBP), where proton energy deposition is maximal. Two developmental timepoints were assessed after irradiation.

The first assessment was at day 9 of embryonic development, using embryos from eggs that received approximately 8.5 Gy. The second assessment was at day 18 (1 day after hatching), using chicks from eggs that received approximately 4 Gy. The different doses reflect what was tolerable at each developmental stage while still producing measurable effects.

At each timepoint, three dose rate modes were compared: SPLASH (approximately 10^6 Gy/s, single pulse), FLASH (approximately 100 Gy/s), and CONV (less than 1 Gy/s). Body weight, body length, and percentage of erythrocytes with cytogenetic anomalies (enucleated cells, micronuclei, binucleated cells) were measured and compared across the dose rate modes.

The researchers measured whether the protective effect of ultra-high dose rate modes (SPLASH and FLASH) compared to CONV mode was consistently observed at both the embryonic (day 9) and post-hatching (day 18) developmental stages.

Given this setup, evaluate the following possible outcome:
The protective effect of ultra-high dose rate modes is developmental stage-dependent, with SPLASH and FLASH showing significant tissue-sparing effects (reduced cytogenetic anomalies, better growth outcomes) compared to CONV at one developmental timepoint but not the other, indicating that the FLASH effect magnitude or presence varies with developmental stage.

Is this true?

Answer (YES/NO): YES